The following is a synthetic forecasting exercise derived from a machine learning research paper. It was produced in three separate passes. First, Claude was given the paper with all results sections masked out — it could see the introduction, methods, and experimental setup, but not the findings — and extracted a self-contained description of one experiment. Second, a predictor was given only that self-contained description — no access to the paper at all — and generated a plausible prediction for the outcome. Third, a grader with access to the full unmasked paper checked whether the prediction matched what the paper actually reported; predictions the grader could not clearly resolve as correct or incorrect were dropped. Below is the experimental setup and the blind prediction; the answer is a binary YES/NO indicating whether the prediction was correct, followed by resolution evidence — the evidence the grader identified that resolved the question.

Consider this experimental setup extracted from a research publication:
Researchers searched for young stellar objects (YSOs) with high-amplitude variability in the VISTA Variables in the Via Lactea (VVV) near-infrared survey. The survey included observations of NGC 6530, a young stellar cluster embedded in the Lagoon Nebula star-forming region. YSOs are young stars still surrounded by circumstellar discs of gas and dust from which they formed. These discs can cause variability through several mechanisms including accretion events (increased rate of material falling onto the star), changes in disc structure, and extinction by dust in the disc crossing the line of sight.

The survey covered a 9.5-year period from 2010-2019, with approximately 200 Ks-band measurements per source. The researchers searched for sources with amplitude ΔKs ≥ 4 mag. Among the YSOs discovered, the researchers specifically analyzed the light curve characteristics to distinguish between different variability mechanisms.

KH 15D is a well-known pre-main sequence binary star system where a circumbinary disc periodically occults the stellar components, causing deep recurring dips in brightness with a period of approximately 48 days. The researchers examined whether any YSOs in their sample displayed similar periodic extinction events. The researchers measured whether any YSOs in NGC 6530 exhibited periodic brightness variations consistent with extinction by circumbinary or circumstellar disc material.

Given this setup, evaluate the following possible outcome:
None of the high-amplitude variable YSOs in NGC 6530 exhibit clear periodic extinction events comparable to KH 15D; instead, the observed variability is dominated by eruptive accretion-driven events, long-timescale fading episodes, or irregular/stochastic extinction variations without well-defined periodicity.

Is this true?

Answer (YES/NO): NO